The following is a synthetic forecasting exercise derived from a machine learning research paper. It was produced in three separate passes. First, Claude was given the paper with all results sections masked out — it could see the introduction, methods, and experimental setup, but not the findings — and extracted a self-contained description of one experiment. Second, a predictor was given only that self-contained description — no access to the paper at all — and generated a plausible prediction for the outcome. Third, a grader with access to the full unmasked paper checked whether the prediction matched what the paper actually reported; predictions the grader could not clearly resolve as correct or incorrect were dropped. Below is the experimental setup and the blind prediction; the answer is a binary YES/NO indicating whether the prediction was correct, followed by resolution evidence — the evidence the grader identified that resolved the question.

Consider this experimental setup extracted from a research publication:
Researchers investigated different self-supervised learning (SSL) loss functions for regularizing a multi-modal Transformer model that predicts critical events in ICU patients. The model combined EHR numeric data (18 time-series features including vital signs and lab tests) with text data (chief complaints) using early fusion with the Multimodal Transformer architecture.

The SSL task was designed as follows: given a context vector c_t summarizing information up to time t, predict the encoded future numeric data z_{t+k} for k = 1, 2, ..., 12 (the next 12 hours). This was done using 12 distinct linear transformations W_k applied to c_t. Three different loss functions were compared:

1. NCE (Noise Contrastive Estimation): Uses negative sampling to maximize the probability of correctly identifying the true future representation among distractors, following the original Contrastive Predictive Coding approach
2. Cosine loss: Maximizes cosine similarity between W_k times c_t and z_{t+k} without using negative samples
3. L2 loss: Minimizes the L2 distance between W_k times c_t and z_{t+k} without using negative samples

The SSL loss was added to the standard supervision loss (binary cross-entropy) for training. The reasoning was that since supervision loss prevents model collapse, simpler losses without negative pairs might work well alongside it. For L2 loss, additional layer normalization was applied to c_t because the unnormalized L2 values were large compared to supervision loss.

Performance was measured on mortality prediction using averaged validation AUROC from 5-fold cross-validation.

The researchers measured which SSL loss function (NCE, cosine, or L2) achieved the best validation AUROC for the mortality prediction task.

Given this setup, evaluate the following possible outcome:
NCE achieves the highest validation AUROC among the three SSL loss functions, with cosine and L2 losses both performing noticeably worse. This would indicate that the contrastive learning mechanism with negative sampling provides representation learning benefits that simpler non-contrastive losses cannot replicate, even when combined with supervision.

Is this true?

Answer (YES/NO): NO